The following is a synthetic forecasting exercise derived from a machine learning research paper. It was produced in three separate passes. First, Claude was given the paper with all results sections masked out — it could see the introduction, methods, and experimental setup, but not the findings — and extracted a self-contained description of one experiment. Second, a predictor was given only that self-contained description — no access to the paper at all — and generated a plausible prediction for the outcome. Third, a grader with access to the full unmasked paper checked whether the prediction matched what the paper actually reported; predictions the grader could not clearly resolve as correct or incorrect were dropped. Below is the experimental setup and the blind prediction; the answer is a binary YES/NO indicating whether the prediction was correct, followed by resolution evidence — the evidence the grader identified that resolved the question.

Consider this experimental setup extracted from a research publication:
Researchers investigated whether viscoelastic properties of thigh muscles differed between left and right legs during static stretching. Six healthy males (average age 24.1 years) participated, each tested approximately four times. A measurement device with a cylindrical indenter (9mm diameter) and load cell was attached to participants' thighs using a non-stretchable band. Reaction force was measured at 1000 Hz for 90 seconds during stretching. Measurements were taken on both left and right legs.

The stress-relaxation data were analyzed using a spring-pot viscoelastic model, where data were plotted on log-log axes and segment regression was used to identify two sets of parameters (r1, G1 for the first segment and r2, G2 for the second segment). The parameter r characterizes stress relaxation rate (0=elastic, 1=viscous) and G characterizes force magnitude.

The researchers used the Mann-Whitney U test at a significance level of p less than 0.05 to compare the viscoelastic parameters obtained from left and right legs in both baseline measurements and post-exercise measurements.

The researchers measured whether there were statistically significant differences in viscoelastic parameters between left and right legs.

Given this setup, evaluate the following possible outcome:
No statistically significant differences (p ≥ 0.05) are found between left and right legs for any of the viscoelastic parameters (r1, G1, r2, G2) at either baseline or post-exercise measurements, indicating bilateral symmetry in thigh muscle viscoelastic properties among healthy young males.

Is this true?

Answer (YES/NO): YES